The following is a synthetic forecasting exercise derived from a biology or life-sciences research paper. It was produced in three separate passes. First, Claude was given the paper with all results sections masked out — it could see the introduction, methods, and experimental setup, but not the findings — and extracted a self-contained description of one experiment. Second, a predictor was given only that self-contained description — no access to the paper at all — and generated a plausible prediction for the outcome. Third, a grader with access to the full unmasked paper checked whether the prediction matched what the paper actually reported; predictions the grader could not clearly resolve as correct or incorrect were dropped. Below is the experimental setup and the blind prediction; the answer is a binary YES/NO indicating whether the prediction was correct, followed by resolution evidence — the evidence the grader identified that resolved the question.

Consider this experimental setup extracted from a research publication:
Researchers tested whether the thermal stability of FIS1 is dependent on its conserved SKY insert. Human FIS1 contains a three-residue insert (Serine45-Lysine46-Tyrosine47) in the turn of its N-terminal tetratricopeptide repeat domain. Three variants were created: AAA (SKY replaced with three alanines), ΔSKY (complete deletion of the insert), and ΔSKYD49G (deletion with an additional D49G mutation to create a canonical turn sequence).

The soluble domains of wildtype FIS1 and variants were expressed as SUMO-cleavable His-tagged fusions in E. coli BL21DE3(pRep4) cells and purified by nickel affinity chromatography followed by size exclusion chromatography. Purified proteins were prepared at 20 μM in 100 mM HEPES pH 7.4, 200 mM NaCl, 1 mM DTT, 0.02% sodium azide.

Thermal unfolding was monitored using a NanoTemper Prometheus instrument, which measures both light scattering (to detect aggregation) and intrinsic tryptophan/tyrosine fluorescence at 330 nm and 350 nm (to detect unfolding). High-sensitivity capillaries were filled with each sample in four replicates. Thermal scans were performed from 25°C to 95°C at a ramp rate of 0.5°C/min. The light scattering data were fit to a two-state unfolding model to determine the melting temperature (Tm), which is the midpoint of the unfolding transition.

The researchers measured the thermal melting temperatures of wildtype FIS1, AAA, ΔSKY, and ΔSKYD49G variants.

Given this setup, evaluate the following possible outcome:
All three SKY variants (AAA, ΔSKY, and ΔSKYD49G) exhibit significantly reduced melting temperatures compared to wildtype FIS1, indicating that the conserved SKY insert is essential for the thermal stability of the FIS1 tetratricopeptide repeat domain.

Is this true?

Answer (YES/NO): NO